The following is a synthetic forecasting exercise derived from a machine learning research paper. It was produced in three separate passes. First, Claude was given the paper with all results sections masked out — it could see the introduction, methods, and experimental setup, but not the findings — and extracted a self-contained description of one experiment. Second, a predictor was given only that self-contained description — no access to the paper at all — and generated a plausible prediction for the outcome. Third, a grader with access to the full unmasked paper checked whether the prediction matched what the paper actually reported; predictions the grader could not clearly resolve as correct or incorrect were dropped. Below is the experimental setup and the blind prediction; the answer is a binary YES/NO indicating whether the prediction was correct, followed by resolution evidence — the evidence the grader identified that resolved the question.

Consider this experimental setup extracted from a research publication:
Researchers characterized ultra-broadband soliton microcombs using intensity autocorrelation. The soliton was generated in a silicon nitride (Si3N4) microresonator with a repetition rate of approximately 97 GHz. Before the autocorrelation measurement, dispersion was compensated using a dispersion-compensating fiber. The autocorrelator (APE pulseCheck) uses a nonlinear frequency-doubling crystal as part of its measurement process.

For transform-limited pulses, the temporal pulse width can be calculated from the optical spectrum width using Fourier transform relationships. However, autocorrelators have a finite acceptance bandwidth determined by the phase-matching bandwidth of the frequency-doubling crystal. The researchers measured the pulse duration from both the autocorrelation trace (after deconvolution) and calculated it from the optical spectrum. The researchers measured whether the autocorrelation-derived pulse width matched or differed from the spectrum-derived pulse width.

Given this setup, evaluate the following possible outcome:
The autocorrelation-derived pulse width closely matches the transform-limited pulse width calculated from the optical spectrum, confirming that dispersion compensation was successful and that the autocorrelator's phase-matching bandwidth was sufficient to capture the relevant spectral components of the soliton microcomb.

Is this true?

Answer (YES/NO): NO